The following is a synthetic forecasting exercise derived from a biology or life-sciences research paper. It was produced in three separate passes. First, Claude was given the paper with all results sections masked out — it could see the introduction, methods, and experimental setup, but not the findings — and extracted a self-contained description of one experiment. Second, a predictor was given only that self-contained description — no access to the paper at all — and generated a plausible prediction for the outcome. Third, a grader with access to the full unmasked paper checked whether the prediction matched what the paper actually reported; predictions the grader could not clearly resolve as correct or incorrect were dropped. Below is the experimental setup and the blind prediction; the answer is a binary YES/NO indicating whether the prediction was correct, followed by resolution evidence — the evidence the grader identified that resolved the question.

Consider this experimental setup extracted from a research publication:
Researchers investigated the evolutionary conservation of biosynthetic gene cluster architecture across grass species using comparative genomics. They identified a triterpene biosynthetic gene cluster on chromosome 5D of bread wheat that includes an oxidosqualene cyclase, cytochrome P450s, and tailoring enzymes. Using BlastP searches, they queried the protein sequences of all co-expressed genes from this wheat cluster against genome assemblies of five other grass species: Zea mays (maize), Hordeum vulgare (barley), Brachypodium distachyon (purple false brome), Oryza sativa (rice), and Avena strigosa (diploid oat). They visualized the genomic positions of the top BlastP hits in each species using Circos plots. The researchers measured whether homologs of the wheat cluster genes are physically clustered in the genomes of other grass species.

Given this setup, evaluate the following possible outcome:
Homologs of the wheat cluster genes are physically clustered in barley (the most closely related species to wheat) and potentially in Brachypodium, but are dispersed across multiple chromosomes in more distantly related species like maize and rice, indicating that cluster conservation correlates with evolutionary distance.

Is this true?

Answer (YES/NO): NO